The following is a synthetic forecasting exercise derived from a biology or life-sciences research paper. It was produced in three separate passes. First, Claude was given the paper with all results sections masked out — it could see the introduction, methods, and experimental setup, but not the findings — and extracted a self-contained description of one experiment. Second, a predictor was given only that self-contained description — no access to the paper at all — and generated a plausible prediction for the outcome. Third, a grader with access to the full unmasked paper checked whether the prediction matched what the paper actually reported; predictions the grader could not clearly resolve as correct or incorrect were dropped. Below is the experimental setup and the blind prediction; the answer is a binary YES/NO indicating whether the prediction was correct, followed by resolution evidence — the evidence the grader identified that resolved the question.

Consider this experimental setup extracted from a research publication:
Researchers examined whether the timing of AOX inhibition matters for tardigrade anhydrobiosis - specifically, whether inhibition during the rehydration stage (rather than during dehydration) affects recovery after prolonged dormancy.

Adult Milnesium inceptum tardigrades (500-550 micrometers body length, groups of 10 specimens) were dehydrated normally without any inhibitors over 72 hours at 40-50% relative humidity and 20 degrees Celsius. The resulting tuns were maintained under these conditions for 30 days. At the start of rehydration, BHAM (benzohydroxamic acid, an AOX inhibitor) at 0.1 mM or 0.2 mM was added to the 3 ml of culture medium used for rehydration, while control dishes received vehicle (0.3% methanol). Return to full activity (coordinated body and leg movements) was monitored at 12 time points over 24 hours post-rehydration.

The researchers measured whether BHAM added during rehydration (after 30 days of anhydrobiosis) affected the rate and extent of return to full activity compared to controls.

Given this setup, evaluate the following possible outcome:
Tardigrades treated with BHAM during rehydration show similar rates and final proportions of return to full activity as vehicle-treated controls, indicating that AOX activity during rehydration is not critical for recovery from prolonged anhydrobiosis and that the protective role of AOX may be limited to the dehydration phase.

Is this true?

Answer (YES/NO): YES